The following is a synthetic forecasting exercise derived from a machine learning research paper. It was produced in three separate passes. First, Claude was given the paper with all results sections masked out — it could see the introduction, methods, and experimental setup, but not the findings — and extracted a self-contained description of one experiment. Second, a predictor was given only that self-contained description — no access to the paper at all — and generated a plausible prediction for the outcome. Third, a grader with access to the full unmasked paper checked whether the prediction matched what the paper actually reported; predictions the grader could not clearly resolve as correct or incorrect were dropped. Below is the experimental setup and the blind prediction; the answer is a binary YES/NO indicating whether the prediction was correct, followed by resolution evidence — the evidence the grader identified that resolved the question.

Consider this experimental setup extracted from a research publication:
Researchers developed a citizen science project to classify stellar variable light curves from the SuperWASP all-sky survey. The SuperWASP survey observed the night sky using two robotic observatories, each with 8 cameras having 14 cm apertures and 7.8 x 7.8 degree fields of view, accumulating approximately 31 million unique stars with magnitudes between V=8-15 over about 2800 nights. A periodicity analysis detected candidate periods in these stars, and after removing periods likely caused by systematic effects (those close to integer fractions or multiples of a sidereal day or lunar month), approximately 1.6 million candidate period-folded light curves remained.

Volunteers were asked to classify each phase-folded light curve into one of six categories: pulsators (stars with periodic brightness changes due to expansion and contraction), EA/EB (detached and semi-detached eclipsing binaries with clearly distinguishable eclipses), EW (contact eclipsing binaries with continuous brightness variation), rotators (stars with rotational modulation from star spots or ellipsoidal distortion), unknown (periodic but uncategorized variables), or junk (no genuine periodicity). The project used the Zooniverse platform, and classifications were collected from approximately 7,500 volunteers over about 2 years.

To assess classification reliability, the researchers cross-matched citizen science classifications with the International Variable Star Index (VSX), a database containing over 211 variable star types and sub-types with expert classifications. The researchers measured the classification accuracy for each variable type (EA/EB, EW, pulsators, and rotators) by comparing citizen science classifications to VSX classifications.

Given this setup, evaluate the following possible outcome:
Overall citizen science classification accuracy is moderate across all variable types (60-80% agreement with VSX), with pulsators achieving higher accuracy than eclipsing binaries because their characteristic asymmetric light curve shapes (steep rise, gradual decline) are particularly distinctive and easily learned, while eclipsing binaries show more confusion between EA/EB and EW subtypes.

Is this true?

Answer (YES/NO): NO